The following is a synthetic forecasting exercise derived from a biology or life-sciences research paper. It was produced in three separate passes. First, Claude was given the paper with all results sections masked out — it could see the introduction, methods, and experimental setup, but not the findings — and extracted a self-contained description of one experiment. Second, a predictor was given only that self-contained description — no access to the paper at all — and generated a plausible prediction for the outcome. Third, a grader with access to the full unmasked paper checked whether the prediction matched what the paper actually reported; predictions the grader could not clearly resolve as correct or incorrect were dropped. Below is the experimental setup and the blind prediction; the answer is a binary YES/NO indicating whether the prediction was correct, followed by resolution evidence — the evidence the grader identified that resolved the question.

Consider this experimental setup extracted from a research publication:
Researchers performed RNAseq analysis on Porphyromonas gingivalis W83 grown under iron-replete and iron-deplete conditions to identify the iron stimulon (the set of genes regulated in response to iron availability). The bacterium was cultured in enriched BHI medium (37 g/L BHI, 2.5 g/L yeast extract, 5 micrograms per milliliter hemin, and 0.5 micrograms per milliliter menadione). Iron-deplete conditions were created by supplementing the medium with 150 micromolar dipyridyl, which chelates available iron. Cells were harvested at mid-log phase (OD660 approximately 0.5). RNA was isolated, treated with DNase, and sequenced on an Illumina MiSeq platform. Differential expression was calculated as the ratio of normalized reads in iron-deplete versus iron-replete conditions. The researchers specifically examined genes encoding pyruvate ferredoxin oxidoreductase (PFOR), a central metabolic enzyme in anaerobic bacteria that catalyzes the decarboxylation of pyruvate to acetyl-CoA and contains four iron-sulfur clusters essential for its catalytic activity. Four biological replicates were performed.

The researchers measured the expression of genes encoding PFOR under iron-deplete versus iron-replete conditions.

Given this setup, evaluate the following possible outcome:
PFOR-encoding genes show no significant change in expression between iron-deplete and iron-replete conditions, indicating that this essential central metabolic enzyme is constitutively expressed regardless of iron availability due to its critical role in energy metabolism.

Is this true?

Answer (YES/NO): NO